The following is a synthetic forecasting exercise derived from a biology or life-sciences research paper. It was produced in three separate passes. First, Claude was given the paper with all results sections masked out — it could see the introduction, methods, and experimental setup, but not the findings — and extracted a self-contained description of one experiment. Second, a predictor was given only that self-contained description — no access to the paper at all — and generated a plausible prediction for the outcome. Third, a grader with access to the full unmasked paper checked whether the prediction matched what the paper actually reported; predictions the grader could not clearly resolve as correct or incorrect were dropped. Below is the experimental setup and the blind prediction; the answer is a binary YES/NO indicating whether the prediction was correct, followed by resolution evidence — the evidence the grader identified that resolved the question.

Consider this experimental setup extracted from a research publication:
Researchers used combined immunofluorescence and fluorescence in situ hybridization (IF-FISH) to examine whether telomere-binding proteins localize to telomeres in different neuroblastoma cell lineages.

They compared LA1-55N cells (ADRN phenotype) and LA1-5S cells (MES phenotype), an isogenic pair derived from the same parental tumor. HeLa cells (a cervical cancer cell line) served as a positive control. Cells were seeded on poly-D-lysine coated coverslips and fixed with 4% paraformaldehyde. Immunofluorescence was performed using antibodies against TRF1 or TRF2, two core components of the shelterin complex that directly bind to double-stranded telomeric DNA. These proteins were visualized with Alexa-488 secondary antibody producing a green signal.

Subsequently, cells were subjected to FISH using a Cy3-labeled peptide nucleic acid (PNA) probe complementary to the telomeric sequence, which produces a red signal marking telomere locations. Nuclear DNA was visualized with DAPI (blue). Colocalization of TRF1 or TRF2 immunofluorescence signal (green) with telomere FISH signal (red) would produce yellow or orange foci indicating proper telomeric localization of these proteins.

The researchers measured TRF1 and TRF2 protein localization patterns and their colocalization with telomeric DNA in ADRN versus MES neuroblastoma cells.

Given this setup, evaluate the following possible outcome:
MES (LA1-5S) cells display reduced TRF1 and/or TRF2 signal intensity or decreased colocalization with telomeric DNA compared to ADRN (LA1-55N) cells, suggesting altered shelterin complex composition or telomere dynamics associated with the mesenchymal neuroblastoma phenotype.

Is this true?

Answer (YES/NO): NO